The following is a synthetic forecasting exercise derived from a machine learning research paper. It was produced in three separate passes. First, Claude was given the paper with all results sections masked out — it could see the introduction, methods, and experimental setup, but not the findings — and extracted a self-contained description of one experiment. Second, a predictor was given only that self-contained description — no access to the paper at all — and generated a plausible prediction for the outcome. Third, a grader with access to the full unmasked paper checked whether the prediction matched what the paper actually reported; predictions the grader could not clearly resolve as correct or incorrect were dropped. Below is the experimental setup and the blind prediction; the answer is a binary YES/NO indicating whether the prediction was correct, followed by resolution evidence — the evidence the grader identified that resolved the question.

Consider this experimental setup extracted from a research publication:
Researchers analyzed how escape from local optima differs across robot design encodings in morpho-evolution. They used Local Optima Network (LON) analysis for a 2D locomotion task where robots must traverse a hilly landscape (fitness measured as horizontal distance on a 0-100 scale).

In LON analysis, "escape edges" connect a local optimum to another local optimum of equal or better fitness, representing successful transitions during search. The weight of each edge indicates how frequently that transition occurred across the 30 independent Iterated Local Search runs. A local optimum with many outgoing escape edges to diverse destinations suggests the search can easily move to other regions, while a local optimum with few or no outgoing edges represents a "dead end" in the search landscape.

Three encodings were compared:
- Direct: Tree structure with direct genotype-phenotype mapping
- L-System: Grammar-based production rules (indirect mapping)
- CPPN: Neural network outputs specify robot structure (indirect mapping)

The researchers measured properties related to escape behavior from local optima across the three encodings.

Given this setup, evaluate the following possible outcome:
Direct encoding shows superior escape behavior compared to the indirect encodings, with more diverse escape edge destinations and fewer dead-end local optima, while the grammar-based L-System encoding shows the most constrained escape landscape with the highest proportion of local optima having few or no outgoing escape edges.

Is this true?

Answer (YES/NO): NO